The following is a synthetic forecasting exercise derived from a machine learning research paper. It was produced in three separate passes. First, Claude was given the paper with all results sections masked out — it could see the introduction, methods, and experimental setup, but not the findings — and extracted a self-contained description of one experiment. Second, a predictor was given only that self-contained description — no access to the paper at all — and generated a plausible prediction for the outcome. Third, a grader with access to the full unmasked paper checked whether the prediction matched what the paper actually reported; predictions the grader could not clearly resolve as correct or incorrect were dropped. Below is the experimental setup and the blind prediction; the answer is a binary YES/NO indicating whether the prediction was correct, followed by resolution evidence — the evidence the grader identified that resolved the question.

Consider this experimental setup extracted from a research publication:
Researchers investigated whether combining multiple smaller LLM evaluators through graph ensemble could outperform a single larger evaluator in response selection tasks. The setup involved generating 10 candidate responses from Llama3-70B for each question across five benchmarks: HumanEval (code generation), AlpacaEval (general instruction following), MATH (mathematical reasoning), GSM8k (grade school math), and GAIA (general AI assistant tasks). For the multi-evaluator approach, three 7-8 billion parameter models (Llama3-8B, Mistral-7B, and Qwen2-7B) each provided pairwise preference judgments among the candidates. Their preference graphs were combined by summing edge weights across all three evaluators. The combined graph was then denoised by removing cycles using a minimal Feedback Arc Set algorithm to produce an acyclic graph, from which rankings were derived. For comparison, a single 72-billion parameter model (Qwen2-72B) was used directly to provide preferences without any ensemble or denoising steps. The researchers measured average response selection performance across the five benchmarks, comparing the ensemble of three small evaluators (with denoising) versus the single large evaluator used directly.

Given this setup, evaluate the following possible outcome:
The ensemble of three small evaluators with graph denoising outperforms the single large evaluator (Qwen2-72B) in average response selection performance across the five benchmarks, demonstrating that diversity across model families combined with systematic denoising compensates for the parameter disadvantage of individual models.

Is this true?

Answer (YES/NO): YES